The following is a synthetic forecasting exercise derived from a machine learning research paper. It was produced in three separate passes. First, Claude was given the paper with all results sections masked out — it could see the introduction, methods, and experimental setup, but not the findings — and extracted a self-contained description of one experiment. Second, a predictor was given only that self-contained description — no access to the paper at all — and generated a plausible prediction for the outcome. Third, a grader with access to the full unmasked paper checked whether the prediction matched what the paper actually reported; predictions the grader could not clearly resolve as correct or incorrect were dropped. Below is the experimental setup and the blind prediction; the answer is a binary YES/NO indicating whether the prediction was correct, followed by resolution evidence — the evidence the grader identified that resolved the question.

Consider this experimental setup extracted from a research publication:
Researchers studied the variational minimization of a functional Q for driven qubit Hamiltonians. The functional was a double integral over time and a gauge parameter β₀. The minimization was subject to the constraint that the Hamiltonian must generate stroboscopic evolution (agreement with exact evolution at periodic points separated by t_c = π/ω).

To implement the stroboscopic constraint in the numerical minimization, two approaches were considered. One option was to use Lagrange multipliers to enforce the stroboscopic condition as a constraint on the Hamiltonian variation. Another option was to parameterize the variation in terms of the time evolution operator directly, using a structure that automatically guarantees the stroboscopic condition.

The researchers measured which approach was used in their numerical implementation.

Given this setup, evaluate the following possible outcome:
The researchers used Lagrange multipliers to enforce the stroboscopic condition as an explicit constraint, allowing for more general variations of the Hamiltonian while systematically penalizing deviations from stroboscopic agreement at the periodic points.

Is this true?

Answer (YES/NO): NO